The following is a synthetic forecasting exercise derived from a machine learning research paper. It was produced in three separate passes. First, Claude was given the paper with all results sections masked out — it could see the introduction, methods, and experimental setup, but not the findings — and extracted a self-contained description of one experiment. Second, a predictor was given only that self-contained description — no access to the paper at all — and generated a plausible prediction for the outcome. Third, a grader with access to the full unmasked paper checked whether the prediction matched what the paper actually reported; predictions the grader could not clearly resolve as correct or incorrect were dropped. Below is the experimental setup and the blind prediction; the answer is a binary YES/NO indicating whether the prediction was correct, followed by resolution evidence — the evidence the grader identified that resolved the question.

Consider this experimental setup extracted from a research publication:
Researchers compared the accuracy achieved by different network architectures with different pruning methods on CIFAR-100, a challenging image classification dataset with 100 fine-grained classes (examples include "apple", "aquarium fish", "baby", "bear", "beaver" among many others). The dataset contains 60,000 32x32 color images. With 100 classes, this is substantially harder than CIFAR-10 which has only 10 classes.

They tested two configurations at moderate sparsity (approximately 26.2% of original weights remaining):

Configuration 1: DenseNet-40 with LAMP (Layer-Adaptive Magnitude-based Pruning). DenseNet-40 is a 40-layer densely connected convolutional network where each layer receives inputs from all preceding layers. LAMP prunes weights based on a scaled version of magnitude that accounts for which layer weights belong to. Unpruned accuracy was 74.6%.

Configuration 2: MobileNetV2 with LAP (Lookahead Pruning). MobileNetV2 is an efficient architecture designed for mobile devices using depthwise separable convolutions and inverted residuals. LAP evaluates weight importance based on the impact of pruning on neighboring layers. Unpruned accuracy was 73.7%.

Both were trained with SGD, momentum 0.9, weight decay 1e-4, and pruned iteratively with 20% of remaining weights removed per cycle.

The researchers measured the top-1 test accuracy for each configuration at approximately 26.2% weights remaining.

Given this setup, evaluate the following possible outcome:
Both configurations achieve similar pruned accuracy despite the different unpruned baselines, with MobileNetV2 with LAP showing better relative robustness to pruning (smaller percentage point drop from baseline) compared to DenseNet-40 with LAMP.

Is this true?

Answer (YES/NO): YES